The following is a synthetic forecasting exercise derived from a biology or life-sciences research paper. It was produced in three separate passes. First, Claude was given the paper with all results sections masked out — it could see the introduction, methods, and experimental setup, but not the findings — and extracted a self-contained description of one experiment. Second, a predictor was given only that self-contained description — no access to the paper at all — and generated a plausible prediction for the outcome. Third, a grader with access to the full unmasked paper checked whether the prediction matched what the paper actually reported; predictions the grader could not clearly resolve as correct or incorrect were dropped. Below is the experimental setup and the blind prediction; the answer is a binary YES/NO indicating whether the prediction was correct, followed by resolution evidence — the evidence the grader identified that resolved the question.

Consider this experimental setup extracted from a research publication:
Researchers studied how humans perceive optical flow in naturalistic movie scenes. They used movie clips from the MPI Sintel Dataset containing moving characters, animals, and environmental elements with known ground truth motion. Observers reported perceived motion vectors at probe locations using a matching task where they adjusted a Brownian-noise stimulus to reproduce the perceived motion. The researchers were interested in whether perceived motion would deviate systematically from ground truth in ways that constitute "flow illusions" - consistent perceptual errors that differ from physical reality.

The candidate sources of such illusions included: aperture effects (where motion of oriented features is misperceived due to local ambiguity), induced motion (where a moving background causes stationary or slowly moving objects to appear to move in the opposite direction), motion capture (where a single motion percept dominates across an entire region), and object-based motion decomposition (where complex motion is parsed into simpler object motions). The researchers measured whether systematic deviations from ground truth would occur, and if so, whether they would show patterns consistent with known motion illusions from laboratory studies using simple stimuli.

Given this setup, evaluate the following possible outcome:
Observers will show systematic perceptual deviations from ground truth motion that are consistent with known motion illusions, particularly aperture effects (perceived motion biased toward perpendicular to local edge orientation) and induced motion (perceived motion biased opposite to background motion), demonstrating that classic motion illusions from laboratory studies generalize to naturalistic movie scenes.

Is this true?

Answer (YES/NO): NO